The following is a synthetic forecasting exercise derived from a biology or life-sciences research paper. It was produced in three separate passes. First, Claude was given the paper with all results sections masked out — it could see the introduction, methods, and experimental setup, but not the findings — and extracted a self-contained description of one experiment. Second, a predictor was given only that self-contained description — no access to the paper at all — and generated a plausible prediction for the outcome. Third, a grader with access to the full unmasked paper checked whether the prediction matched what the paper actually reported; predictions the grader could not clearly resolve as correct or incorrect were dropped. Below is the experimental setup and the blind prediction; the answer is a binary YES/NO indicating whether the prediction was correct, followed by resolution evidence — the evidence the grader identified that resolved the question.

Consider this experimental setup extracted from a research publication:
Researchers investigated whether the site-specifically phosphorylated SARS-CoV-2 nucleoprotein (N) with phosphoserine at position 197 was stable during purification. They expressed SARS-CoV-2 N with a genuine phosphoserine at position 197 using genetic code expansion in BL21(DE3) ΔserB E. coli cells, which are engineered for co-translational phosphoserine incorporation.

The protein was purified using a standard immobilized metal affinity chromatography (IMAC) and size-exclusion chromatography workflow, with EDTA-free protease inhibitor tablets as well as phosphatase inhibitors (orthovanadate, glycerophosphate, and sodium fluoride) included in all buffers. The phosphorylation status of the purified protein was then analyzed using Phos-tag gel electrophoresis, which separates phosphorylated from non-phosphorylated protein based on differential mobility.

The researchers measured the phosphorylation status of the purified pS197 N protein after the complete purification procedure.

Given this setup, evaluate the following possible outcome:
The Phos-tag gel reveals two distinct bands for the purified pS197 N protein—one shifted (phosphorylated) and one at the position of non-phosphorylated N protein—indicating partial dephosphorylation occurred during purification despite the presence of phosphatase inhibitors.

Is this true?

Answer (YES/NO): YES